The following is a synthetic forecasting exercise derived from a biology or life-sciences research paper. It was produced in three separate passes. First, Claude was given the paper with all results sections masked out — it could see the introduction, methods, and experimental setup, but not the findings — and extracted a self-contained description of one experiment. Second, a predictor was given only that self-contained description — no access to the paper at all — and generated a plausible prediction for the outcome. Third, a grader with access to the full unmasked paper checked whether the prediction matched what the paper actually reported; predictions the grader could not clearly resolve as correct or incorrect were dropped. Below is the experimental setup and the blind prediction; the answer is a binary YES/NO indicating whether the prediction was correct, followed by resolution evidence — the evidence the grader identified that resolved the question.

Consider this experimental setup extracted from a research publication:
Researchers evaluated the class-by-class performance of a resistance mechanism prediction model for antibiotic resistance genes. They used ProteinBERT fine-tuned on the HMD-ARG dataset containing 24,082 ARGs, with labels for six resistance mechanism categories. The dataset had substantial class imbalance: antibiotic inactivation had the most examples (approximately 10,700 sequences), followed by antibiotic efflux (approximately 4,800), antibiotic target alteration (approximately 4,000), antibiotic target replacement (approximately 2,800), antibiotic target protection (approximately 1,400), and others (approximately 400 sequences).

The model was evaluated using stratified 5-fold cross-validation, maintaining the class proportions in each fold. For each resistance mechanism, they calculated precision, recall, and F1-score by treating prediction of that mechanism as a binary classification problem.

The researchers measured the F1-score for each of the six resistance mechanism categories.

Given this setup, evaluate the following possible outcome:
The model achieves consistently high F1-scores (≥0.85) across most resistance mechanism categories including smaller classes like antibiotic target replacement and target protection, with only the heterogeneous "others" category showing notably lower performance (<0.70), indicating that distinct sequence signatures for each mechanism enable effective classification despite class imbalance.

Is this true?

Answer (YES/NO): NO